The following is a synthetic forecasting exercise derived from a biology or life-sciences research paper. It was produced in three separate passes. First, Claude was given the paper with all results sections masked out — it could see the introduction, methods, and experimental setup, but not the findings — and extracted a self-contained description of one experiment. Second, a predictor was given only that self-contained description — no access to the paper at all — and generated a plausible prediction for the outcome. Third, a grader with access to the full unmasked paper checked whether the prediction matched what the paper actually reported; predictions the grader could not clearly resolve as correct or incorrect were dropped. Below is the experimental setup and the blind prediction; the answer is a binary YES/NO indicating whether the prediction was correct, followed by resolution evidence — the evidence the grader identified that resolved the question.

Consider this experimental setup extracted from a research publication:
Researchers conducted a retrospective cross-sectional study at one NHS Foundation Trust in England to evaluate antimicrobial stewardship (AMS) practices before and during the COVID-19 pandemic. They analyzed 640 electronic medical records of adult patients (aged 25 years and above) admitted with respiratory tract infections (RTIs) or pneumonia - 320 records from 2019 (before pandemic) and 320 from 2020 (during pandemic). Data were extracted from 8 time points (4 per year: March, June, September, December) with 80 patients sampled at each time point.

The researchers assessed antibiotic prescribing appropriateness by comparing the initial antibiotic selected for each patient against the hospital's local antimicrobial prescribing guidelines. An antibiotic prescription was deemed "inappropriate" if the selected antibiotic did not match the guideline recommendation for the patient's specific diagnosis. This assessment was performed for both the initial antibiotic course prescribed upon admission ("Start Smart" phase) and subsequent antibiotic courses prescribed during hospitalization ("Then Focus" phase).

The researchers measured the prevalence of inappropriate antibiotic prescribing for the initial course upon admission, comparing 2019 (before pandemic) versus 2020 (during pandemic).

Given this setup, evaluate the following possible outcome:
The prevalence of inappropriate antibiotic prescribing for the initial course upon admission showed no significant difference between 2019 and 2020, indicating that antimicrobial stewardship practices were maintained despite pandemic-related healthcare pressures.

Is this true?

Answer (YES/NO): YES